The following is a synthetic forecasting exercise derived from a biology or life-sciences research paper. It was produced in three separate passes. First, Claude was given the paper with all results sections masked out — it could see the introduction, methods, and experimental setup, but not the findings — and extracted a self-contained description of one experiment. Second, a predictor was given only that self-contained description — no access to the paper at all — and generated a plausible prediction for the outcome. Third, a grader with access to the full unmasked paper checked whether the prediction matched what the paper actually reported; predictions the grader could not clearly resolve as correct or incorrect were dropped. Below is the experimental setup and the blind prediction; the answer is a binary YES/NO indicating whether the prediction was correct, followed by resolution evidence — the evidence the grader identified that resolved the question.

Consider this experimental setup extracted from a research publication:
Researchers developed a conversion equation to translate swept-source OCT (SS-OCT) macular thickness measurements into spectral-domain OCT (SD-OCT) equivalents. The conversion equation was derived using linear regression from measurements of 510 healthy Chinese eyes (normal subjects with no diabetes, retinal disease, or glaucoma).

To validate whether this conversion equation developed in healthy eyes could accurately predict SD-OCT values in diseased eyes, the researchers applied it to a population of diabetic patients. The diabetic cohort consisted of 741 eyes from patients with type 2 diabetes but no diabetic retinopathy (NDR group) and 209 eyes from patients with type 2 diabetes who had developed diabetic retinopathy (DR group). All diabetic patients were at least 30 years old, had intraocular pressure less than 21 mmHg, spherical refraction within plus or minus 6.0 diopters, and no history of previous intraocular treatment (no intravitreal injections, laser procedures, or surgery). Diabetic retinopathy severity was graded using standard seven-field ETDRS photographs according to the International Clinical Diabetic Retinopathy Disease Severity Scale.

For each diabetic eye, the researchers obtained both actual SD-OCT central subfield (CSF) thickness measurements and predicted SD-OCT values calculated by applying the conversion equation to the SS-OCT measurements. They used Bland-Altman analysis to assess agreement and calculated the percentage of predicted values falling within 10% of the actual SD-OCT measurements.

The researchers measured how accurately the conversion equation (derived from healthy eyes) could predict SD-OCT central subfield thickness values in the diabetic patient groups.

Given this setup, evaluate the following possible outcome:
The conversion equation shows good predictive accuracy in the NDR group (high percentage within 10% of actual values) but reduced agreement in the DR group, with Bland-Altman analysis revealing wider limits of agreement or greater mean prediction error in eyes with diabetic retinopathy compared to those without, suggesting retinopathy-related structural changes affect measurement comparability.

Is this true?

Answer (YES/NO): NO